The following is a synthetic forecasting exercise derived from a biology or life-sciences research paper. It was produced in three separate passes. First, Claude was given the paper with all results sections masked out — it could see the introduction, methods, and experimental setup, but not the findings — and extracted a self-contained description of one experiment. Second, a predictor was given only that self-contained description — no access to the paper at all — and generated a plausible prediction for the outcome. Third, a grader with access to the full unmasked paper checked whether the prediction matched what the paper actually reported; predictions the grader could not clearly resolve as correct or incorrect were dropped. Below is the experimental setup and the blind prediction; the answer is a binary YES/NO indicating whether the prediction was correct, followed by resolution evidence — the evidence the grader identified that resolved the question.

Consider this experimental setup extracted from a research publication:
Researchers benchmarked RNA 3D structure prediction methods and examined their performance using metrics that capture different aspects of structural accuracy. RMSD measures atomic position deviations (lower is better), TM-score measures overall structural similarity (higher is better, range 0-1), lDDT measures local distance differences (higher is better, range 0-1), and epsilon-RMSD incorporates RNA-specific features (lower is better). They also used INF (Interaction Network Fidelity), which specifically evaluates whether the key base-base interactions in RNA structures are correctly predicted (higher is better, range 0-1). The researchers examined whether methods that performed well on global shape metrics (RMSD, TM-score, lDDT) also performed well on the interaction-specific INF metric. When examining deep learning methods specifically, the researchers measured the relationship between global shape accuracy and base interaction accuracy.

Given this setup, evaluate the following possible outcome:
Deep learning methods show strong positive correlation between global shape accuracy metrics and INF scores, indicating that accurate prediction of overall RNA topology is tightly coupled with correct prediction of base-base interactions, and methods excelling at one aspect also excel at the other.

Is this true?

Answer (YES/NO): NO